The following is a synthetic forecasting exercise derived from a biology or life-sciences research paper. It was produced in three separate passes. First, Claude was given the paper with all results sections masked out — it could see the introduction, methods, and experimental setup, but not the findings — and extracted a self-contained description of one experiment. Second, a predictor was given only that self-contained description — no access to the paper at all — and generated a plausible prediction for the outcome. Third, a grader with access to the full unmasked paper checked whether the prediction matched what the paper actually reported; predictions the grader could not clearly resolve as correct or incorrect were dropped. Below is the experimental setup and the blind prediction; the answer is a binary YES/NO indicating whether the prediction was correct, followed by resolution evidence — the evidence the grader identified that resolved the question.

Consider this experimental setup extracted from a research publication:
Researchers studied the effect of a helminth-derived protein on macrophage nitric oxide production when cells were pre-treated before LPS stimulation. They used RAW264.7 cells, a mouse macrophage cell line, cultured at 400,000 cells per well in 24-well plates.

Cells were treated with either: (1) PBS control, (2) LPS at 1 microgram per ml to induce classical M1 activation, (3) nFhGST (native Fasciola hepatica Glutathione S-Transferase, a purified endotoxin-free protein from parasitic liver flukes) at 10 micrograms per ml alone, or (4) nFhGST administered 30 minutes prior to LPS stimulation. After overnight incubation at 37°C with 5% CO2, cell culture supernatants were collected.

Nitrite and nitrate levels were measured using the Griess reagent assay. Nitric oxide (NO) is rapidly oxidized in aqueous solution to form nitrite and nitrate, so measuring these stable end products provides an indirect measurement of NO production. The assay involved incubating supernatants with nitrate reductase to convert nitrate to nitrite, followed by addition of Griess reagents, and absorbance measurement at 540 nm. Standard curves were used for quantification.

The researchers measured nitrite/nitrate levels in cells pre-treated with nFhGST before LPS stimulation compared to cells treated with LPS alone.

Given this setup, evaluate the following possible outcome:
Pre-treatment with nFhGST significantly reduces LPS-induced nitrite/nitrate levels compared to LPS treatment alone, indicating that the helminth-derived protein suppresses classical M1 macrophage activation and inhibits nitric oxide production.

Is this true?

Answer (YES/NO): YES